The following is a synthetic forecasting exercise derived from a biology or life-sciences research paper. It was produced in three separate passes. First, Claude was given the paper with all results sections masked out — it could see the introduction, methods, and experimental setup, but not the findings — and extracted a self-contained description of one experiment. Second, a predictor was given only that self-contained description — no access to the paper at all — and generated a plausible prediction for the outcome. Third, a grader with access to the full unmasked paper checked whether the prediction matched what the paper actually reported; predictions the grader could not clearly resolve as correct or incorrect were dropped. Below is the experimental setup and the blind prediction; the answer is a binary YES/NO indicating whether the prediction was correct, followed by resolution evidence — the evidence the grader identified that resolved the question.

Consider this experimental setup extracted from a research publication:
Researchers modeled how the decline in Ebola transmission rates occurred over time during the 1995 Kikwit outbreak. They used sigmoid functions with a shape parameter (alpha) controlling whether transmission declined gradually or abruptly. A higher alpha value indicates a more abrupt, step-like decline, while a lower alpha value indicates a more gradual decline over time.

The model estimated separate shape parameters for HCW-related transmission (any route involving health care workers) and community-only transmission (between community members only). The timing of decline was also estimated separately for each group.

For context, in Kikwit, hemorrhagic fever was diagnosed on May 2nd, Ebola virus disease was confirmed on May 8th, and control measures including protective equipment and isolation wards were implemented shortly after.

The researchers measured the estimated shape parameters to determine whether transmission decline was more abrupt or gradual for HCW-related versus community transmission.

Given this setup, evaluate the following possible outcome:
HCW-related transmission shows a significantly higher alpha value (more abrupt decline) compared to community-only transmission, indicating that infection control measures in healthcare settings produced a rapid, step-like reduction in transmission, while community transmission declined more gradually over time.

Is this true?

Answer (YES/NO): YES